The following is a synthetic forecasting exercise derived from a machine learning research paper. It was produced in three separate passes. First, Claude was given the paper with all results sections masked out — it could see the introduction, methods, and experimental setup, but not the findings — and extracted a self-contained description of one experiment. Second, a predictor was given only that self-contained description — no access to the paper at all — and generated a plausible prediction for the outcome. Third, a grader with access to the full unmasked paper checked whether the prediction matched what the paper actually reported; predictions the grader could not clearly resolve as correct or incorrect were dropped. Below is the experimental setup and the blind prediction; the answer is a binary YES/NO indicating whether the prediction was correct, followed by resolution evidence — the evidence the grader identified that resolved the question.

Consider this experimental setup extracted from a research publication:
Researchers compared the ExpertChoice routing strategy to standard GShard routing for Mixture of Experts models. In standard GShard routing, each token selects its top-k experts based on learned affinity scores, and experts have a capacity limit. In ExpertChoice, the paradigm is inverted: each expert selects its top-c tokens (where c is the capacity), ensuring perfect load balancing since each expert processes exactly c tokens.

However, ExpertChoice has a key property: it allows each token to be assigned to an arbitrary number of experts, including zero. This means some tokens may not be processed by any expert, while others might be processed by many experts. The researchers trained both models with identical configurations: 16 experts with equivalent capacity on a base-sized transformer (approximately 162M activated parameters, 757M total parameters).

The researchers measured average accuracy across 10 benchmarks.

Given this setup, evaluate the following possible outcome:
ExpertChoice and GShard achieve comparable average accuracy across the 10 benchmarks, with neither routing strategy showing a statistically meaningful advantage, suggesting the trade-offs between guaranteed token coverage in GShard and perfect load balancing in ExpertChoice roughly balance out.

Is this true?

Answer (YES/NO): NO